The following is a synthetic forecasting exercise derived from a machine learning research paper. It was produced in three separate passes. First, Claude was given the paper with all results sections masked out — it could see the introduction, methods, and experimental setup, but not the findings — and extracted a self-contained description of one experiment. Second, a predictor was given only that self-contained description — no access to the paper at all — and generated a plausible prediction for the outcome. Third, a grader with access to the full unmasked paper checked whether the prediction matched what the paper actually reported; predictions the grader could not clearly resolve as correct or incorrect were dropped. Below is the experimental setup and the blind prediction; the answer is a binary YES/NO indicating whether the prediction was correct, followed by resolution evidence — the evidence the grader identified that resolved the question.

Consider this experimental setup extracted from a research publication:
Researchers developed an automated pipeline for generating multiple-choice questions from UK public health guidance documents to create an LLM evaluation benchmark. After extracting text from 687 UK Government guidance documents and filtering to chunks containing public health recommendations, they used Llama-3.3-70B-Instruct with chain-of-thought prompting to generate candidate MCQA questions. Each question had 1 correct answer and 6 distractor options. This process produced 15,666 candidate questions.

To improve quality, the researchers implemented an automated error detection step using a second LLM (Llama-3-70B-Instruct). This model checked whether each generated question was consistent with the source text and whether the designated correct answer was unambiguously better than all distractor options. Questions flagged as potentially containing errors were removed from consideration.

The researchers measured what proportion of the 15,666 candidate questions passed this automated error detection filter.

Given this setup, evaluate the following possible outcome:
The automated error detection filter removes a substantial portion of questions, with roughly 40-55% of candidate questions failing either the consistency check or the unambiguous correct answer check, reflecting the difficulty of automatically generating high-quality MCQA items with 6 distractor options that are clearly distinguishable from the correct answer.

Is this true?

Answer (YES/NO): NO